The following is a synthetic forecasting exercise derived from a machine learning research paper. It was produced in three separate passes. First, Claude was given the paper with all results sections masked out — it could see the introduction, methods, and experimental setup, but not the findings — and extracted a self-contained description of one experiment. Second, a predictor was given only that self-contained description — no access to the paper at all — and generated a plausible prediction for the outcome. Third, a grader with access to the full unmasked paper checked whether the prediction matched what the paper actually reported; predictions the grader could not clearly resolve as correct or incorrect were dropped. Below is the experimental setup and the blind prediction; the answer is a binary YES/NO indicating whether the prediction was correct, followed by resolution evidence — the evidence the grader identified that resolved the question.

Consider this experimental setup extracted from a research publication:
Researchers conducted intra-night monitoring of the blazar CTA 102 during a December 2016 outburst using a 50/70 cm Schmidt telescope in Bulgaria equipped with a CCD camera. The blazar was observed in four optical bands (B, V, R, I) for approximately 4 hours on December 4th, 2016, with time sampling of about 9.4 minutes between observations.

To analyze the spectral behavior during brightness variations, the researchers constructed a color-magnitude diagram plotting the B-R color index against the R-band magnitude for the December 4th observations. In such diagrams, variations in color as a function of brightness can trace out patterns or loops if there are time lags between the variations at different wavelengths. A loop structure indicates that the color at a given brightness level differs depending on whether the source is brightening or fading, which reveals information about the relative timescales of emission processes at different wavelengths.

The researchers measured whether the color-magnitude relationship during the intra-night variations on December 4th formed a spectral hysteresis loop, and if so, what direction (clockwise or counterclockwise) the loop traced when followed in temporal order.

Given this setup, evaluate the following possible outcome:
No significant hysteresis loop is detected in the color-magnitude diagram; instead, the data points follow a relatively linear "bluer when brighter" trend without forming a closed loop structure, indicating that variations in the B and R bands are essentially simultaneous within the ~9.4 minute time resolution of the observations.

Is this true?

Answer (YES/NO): NO